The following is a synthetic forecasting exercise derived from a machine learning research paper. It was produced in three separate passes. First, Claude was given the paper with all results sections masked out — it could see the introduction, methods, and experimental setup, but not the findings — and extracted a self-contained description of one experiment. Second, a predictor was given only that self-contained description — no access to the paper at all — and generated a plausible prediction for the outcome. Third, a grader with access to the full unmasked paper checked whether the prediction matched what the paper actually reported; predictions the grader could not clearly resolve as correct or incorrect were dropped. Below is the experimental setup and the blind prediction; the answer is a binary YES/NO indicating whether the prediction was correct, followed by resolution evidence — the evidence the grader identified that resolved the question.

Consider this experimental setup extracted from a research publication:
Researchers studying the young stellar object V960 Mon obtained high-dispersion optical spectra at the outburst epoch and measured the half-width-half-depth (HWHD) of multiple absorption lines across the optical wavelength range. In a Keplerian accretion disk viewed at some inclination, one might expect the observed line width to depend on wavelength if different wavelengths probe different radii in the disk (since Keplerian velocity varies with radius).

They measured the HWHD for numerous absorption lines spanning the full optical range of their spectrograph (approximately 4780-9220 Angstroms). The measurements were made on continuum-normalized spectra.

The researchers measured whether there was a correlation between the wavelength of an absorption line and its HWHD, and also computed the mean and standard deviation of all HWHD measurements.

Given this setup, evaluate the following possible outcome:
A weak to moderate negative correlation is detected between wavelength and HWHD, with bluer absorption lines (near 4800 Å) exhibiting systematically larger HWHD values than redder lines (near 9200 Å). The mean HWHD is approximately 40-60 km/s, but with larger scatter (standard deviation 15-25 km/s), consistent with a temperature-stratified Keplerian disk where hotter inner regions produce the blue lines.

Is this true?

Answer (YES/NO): NO